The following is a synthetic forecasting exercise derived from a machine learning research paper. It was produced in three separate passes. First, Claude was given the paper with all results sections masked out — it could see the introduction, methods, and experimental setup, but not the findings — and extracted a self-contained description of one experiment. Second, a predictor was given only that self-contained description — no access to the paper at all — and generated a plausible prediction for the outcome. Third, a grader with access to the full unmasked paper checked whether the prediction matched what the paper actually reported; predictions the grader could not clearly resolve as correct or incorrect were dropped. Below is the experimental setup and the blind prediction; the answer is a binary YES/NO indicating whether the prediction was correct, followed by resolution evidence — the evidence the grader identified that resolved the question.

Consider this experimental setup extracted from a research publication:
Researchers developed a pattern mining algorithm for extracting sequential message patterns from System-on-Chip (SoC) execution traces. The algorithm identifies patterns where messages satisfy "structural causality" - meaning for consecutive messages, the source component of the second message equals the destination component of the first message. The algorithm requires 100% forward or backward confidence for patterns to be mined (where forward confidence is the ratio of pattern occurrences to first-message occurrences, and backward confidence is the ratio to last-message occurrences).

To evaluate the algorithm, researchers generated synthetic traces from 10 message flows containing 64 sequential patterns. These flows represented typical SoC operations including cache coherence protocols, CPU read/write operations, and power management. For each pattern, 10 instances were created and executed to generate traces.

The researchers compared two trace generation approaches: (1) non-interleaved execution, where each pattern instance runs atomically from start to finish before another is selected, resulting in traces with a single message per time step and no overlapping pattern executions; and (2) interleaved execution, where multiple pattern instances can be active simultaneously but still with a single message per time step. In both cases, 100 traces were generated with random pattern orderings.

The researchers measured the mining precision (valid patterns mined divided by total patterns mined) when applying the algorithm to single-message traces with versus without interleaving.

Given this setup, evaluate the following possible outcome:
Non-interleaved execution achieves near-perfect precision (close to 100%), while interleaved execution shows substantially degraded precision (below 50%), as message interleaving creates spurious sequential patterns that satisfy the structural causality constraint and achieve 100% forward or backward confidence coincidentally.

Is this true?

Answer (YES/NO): YES